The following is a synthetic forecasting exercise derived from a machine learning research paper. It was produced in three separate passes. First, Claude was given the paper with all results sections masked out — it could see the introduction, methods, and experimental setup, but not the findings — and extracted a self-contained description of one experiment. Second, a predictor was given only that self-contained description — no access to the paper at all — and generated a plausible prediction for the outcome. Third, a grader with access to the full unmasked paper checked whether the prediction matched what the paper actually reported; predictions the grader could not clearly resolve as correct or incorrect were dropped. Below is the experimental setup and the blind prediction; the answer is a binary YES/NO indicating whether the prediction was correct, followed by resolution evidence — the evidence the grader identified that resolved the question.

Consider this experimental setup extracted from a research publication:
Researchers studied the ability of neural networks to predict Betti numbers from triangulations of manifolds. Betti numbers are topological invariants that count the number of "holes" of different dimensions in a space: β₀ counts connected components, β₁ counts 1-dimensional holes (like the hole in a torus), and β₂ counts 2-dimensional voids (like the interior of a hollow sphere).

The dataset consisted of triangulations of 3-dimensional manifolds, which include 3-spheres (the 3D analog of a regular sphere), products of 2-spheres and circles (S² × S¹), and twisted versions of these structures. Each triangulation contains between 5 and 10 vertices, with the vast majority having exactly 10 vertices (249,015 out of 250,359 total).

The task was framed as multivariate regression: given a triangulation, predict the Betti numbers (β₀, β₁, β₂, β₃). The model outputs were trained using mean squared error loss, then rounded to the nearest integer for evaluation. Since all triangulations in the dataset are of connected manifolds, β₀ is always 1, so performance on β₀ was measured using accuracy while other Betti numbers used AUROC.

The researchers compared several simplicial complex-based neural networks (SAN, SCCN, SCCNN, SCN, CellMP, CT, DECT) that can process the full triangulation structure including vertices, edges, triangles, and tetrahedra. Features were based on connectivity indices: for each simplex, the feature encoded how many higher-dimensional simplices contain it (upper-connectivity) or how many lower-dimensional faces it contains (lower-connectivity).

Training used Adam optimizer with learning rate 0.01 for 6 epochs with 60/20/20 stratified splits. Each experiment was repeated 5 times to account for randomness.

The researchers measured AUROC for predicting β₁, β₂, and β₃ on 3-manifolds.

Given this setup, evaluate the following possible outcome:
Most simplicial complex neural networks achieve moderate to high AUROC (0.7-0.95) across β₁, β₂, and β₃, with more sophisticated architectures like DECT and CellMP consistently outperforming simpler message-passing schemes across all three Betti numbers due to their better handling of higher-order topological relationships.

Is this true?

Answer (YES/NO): NO